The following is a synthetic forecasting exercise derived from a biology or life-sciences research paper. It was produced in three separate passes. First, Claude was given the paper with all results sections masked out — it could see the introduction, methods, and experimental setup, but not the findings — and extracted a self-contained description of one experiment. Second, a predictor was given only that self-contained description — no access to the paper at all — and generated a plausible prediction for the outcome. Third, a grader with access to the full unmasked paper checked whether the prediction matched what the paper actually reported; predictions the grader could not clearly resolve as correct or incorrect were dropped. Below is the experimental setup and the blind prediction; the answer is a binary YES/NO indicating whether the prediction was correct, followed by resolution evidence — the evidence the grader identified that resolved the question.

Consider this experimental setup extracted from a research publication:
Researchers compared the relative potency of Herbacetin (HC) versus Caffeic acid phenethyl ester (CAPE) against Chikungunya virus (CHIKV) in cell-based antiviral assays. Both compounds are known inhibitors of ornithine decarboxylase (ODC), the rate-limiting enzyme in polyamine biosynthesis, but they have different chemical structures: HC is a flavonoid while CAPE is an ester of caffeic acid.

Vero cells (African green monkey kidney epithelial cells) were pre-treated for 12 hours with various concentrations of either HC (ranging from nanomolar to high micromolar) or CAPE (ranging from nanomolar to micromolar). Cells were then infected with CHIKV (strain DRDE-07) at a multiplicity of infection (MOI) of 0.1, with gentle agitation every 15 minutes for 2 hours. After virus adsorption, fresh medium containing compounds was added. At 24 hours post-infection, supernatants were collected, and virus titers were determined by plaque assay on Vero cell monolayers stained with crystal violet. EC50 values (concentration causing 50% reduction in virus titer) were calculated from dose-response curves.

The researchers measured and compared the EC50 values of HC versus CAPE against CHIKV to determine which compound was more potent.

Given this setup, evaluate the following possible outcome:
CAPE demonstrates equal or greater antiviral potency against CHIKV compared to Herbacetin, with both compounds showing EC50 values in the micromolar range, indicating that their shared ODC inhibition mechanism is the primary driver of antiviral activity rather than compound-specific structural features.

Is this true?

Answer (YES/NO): NO